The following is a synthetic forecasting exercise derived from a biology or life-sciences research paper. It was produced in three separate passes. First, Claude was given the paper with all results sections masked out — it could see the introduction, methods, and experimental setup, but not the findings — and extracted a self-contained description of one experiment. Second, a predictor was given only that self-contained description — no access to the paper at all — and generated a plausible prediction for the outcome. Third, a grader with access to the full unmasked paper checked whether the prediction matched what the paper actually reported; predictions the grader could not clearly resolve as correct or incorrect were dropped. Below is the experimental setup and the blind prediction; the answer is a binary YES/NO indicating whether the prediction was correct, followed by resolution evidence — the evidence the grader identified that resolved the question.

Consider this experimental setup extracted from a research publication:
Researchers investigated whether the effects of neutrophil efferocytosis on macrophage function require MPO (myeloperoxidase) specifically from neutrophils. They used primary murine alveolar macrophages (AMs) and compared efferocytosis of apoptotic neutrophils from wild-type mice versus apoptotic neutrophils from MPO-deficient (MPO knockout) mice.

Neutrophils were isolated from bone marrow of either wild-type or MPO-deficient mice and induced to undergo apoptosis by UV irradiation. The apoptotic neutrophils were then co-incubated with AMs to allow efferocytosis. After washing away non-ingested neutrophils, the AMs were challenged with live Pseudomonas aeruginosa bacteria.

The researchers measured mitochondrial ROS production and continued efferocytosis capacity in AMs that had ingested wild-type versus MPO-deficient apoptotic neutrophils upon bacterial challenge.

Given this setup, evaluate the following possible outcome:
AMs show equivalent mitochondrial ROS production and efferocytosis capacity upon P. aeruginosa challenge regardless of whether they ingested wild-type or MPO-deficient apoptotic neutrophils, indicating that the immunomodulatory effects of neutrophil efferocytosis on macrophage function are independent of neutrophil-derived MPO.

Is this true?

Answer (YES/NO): NO